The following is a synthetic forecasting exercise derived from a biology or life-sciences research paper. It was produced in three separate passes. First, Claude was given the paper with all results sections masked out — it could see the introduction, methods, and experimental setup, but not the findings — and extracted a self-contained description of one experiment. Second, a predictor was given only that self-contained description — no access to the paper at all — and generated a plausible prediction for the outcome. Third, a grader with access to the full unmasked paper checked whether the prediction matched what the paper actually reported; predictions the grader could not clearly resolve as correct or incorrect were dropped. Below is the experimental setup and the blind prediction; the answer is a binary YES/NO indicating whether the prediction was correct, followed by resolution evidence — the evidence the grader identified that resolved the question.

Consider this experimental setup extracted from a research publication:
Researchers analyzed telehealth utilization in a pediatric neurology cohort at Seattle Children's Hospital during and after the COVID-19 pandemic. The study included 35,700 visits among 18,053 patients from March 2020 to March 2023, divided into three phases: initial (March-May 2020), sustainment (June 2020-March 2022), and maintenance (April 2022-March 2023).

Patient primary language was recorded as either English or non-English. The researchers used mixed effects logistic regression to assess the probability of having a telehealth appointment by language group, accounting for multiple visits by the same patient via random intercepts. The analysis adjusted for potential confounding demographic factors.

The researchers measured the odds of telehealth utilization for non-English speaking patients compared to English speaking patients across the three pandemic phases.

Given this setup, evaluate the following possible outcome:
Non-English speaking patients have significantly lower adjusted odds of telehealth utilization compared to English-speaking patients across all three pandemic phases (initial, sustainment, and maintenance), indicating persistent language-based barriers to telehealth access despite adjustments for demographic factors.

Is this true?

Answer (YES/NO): NO